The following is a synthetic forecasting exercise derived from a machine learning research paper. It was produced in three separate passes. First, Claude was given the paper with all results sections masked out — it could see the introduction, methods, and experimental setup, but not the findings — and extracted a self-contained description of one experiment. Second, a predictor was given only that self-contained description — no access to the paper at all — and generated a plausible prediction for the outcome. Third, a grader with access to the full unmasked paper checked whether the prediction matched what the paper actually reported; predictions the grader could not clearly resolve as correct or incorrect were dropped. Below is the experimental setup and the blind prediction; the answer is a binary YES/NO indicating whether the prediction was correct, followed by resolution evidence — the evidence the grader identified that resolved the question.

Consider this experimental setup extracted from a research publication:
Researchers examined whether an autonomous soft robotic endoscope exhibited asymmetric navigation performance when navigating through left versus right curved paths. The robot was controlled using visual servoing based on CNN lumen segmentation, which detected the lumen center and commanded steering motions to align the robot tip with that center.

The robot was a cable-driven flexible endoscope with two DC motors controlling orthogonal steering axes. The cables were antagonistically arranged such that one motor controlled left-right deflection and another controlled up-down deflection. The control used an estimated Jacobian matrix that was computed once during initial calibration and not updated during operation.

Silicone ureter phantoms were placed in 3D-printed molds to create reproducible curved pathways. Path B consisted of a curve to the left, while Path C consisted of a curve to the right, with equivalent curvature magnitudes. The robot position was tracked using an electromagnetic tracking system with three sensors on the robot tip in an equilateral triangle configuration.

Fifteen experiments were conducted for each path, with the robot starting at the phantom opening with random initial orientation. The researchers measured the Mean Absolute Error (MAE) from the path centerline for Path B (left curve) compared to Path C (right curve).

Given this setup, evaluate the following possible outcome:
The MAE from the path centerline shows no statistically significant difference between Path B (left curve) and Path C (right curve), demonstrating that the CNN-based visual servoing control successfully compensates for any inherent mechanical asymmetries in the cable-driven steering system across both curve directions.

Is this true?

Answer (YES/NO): NO